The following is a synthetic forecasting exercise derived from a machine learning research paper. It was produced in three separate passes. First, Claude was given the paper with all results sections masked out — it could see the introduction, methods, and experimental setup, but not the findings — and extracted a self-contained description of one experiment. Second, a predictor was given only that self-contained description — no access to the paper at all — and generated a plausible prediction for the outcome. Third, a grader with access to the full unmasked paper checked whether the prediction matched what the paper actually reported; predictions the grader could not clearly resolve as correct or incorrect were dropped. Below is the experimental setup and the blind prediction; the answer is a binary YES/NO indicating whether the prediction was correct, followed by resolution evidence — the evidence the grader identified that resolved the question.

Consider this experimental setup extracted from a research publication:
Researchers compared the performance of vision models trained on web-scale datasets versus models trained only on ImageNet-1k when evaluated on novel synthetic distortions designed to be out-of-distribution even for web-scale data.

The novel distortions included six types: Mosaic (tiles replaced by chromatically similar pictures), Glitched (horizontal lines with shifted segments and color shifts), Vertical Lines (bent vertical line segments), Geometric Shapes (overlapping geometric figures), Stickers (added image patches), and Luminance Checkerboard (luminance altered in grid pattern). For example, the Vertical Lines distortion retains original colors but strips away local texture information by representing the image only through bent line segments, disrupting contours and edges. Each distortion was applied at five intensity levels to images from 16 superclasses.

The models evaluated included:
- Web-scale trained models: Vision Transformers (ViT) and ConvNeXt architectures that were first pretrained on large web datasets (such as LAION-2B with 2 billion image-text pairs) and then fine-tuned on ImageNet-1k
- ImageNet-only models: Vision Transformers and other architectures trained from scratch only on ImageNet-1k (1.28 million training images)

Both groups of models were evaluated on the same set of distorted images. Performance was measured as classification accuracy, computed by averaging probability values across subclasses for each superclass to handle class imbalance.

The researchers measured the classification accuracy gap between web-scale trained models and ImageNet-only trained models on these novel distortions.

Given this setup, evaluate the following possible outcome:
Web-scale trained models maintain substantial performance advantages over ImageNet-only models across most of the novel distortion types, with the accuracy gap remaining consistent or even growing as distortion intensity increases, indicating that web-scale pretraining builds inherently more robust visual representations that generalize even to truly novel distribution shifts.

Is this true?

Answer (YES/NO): YES